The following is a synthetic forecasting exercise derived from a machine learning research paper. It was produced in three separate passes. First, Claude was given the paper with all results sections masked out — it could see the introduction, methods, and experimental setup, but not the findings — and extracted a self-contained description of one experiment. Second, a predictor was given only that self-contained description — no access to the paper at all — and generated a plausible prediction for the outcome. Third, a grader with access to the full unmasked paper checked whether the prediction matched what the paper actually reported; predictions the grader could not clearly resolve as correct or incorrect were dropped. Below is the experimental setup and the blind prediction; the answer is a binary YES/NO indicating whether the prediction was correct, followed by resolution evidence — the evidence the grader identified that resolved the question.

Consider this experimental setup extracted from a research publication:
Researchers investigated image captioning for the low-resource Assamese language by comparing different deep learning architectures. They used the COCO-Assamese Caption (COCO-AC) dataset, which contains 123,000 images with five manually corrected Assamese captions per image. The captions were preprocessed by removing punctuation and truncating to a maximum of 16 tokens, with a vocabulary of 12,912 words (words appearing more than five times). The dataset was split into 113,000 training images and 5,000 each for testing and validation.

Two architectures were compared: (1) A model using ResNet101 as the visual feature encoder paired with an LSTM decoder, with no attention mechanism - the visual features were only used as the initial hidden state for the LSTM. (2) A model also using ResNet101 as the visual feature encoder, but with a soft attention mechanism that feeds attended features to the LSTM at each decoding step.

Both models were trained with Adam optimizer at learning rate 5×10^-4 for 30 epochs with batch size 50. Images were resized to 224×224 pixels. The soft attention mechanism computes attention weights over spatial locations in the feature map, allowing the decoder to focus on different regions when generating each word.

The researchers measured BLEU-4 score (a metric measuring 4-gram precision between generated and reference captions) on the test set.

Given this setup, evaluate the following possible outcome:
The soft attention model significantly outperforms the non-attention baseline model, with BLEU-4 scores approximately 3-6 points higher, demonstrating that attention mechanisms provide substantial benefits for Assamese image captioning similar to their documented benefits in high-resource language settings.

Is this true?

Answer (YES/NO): NO